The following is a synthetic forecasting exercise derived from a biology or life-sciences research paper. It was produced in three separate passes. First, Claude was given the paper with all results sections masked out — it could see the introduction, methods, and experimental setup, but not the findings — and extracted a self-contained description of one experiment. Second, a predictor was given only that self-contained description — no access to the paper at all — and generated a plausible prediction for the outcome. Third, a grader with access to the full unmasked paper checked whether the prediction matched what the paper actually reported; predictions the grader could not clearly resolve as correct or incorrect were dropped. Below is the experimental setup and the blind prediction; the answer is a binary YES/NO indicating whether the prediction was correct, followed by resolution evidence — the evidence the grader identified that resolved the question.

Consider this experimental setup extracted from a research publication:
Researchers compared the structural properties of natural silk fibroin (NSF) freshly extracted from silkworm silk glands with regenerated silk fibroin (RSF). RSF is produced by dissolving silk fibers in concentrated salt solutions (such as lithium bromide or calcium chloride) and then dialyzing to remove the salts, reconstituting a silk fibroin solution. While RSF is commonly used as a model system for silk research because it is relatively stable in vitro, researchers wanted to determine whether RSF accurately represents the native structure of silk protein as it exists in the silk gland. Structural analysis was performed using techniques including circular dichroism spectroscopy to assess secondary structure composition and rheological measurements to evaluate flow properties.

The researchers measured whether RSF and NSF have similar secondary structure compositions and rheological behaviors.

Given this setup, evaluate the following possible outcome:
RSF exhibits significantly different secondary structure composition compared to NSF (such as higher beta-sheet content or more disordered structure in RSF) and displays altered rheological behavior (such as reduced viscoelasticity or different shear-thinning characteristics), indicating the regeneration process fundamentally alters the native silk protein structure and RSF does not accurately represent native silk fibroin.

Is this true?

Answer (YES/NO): NO